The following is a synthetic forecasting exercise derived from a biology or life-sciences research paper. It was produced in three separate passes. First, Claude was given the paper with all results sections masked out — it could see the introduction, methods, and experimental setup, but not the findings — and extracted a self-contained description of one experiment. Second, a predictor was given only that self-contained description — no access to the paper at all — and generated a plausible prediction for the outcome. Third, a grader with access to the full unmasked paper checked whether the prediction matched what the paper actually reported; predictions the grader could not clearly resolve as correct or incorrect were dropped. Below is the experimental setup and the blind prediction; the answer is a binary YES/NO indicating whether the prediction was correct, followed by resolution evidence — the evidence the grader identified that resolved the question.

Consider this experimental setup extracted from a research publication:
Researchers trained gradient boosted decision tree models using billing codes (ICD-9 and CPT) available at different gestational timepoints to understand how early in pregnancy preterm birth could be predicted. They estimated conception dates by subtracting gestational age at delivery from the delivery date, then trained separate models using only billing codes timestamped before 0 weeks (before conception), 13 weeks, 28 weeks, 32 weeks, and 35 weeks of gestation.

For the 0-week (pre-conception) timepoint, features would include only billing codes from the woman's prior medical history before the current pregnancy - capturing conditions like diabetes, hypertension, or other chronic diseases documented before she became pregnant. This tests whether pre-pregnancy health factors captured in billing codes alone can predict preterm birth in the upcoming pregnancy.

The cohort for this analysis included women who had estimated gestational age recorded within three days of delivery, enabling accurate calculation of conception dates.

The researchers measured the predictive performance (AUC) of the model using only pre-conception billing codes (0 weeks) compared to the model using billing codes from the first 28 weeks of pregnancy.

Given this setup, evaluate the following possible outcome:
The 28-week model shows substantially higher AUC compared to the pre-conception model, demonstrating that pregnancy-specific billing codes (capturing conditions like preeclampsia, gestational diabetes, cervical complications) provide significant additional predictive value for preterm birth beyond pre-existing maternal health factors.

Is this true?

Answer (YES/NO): YES